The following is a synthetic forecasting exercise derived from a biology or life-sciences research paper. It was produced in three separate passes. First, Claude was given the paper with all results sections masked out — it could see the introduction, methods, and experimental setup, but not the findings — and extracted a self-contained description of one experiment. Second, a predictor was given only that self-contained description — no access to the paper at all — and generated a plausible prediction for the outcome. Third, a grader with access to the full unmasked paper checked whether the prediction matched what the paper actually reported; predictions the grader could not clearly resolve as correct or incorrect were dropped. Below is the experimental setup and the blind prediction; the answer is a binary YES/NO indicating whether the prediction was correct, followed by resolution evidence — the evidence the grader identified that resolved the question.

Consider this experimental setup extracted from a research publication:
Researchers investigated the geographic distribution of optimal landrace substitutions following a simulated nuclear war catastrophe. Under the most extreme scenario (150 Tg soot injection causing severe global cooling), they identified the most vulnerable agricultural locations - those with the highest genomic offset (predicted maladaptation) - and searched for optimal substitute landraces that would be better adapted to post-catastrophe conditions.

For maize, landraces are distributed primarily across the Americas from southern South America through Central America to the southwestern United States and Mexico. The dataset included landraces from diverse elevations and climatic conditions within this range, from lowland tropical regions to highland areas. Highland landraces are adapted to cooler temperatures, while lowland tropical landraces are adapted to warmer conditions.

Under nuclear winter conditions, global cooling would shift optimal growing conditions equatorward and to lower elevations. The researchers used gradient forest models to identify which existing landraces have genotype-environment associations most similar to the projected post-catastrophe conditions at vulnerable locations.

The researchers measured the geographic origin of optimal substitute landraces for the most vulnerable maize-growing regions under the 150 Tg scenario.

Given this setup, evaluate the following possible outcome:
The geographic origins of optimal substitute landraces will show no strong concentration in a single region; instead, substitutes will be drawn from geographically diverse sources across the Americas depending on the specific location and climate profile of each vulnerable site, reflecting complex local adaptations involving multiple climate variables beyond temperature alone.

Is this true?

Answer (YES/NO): NO